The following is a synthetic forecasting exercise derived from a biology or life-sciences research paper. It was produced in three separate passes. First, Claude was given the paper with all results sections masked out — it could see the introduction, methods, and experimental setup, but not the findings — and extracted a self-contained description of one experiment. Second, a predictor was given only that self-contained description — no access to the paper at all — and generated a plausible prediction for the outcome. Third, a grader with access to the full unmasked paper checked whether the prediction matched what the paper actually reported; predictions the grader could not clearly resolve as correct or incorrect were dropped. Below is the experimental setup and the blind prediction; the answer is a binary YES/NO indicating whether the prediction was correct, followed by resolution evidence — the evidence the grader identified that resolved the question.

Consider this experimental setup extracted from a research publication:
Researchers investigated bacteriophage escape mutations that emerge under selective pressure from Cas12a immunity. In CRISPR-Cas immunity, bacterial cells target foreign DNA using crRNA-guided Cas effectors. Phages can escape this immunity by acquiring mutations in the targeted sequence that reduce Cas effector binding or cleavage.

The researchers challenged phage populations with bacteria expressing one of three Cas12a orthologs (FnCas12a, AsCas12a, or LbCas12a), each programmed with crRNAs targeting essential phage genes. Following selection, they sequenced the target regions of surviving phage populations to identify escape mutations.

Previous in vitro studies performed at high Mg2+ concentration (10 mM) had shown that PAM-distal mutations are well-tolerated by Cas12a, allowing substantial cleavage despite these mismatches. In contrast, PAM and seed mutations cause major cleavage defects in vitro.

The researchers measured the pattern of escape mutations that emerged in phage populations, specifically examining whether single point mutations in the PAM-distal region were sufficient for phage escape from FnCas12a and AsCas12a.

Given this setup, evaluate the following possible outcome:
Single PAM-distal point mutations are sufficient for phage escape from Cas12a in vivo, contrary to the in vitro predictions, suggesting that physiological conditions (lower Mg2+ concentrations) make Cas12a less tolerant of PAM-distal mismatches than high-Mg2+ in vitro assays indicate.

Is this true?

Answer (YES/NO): YES